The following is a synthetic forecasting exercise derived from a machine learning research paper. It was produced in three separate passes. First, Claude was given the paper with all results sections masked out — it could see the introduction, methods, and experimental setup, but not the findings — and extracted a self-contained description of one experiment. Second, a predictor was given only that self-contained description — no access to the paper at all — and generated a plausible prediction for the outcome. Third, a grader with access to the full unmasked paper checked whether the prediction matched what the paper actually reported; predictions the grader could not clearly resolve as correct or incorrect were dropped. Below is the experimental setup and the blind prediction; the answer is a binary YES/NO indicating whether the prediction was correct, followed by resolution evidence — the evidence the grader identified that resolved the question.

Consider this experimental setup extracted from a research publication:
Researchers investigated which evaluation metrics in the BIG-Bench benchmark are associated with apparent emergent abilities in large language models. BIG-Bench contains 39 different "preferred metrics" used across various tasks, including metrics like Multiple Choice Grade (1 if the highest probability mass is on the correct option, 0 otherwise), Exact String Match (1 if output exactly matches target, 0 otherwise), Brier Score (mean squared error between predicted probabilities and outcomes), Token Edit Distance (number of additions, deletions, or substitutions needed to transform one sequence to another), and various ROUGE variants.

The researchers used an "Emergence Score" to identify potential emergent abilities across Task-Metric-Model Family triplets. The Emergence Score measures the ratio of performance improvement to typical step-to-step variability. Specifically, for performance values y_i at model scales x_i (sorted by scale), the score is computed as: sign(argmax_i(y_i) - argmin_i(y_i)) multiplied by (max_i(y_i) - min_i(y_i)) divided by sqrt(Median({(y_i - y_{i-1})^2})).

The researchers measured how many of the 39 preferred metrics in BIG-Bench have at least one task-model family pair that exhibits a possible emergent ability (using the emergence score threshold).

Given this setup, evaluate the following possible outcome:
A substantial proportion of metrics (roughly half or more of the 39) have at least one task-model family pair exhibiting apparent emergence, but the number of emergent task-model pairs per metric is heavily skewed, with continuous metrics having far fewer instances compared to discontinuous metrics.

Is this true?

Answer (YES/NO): NO